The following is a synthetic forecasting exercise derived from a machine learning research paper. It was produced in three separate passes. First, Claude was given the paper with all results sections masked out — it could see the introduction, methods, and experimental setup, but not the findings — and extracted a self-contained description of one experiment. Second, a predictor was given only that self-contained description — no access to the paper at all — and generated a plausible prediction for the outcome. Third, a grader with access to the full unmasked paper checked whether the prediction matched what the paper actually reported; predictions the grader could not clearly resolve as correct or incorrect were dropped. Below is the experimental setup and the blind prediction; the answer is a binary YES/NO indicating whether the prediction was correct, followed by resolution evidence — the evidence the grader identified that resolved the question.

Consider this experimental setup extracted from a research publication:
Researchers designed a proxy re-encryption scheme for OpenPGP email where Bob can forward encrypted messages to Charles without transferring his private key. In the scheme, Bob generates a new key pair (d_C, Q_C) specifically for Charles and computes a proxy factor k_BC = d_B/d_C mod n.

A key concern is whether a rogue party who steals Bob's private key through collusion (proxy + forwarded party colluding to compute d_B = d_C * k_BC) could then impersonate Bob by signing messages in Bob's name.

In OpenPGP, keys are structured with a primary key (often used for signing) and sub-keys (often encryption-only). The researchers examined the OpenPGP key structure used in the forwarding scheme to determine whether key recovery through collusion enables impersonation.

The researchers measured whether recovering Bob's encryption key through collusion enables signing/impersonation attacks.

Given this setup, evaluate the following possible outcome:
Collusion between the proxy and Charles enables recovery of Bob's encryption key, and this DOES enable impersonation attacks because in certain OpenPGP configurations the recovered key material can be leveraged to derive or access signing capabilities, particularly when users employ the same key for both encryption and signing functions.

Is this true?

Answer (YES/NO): NO